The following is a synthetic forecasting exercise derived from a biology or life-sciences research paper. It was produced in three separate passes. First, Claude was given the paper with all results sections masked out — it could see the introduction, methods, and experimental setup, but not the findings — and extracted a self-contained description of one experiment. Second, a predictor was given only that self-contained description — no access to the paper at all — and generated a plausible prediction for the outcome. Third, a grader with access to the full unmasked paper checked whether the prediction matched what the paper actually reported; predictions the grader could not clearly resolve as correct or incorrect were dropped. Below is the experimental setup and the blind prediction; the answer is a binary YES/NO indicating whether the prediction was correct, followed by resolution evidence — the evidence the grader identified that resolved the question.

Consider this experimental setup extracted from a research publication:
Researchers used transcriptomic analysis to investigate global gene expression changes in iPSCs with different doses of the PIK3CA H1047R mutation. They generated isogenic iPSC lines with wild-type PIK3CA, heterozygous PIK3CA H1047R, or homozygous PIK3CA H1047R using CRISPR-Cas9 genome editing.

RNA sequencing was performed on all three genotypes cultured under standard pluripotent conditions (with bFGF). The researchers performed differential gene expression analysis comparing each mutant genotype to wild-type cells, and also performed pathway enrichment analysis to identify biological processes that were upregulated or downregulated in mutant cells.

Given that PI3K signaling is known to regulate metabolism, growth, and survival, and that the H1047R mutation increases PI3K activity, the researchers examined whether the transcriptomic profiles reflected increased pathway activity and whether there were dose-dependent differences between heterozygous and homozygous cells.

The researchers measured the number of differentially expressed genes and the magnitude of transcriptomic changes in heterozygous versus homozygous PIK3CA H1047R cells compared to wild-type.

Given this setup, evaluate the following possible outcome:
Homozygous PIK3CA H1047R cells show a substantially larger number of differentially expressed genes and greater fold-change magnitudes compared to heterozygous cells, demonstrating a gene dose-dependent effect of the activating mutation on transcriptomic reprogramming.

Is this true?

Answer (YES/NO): YES